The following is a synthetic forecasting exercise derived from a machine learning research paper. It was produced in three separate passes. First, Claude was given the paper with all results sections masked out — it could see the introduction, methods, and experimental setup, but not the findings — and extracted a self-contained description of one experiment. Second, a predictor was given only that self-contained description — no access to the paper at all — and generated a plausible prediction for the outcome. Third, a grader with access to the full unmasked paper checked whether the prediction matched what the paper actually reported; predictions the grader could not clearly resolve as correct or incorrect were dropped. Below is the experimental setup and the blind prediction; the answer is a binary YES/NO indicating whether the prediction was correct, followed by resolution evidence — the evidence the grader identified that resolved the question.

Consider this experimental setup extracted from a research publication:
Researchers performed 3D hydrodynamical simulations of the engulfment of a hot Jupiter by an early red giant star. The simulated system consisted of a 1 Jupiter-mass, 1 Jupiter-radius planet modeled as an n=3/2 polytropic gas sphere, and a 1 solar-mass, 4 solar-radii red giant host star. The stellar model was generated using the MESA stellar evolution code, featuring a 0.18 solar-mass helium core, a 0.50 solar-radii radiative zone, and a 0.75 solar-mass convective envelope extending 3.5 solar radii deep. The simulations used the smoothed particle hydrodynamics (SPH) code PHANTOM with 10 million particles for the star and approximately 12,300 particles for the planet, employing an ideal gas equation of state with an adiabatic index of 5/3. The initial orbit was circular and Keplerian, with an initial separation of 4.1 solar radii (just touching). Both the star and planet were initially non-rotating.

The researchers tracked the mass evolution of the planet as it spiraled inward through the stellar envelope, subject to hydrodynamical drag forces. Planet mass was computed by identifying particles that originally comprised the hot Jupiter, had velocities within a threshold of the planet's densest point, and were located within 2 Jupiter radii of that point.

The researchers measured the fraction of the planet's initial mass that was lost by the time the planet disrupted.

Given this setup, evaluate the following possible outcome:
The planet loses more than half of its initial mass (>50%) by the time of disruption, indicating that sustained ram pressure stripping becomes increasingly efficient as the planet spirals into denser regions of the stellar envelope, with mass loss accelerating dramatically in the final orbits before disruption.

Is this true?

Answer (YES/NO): NO